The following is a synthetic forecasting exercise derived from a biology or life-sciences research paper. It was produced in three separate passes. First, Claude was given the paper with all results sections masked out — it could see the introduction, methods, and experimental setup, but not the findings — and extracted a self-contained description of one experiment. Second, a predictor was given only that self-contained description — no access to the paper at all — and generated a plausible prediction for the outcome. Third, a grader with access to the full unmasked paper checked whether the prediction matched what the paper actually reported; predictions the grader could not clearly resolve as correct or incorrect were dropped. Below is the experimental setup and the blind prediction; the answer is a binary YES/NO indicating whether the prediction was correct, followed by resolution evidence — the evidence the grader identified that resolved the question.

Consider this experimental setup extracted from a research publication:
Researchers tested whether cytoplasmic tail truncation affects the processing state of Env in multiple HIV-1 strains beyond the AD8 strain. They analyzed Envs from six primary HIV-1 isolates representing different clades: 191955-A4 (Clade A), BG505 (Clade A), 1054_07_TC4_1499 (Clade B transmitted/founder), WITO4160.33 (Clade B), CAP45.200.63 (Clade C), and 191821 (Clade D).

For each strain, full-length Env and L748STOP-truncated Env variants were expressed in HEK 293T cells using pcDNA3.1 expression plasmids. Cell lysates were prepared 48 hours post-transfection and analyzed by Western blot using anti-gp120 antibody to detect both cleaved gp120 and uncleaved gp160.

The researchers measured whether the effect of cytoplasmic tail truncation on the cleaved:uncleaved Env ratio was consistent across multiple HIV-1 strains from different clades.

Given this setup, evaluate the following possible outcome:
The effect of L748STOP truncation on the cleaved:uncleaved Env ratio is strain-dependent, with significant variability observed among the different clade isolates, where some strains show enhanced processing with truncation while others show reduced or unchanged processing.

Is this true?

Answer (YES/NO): NO